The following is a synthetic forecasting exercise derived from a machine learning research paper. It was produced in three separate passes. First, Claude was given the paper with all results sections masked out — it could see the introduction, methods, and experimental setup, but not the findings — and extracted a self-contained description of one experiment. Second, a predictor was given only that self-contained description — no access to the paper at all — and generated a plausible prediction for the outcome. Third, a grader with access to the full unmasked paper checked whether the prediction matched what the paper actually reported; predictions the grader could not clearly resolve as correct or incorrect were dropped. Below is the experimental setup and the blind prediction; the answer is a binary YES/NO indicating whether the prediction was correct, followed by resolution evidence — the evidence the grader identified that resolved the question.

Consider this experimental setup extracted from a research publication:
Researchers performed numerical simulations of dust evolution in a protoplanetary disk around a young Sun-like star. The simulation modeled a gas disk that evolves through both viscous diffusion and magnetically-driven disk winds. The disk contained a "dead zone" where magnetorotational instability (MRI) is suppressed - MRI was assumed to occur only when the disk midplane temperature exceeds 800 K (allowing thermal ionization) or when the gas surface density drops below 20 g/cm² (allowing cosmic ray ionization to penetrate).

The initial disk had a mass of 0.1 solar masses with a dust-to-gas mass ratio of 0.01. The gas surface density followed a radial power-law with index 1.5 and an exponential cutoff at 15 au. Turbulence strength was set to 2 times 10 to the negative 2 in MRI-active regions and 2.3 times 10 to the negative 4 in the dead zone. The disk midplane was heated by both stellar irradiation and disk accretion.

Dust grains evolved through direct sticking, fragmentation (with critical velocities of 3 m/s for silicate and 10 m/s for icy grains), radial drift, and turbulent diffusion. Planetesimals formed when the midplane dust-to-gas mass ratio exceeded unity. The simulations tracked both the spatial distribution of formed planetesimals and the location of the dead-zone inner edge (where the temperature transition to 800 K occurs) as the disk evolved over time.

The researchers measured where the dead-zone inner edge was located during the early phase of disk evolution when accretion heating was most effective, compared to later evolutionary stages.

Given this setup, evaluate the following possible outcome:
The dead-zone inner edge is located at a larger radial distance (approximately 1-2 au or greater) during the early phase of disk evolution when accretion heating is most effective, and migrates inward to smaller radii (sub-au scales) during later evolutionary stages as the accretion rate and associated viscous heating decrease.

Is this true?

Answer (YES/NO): YES